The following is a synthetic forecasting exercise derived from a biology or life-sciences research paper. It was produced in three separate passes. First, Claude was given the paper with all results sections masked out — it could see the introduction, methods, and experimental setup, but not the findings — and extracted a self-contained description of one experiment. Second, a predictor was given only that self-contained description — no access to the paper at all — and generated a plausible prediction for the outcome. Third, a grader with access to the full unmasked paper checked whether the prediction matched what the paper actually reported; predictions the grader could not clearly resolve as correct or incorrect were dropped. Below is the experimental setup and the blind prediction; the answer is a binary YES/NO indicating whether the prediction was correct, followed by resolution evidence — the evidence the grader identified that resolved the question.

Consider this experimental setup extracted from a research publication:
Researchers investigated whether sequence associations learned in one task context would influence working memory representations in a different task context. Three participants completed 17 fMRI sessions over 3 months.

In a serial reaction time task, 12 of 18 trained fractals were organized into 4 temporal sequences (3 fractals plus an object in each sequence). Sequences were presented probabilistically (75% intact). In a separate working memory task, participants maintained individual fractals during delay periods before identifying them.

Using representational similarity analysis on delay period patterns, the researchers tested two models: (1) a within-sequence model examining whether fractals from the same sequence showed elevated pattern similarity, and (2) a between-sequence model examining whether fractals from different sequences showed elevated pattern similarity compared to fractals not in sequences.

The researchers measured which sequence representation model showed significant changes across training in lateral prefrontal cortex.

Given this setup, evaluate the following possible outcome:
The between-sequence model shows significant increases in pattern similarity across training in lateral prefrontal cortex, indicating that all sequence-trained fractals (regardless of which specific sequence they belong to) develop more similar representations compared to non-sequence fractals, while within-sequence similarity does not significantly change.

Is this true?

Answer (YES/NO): NO